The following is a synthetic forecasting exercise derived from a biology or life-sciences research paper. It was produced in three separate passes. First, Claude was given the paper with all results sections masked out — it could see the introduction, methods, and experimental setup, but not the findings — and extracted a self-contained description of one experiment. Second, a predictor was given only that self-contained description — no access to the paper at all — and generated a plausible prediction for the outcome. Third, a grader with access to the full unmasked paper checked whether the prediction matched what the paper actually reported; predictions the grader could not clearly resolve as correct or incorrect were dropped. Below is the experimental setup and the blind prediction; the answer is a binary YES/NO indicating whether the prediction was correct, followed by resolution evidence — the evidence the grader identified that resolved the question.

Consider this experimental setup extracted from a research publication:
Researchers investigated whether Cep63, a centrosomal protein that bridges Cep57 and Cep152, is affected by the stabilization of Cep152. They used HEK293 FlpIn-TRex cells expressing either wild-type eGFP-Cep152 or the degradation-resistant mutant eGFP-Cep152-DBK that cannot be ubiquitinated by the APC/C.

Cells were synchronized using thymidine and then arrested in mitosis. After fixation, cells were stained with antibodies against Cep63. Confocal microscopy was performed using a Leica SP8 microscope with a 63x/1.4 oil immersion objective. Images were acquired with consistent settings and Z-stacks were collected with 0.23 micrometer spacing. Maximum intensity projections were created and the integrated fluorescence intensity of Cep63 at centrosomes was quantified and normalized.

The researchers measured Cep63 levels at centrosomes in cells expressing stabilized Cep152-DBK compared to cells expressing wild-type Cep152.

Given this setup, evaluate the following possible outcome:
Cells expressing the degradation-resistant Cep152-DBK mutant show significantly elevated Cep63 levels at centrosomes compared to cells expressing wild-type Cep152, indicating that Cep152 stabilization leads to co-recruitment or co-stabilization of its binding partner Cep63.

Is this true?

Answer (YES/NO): YES